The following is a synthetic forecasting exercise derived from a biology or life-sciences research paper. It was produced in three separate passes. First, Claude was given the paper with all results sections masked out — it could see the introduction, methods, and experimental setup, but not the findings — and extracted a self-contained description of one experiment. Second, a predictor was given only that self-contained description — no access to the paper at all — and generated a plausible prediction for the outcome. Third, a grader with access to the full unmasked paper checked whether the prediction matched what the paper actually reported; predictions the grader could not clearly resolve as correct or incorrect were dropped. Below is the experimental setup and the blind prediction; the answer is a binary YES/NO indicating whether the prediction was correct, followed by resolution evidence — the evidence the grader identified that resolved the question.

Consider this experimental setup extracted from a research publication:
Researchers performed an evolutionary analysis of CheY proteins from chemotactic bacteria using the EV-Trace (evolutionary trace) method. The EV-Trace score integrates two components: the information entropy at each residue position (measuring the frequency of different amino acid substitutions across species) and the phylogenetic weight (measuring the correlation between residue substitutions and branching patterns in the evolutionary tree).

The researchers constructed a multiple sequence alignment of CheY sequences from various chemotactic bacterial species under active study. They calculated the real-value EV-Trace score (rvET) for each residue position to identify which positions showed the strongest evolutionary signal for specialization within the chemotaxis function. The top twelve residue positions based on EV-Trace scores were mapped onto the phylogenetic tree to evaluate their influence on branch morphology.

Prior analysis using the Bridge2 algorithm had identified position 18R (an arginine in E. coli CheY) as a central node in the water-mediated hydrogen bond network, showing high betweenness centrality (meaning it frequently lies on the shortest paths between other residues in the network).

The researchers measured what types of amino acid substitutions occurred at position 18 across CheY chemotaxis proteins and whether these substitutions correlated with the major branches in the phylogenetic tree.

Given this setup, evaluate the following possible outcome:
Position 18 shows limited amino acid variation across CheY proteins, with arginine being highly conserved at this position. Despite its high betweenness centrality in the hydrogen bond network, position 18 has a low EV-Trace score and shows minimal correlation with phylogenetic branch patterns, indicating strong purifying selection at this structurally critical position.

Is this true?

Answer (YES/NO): NO